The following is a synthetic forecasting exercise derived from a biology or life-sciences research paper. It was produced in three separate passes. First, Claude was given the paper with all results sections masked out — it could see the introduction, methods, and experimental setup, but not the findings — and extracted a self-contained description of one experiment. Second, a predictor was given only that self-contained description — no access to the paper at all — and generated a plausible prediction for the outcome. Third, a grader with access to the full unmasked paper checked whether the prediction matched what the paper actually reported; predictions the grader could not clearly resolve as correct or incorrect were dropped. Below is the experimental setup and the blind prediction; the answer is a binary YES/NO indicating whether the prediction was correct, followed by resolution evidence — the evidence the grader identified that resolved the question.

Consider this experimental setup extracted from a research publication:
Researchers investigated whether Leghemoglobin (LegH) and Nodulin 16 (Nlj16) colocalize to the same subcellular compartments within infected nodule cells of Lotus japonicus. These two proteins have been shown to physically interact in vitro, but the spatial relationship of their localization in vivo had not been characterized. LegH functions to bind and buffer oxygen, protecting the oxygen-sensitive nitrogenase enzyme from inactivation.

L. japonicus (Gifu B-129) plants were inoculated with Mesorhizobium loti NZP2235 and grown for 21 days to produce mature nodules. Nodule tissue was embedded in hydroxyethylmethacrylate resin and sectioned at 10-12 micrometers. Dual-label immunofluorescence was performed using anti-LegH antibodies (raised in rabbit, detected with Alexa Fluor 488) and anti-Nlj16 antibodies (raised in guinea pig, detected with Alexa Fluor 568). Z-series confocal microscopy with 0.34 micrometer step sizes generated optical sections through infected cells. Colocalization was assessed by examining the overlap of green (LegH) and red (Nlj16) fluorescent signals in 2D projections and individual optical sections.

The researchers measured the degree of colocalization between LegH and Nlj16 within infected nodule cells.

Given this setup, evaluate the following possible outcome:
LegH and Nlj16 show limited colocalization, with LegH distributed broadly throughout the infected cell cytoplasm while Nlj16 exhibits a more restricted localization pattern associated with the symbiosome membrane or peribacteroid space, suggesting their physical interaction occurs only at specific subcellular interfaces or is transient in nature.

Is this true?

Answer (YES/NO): NO